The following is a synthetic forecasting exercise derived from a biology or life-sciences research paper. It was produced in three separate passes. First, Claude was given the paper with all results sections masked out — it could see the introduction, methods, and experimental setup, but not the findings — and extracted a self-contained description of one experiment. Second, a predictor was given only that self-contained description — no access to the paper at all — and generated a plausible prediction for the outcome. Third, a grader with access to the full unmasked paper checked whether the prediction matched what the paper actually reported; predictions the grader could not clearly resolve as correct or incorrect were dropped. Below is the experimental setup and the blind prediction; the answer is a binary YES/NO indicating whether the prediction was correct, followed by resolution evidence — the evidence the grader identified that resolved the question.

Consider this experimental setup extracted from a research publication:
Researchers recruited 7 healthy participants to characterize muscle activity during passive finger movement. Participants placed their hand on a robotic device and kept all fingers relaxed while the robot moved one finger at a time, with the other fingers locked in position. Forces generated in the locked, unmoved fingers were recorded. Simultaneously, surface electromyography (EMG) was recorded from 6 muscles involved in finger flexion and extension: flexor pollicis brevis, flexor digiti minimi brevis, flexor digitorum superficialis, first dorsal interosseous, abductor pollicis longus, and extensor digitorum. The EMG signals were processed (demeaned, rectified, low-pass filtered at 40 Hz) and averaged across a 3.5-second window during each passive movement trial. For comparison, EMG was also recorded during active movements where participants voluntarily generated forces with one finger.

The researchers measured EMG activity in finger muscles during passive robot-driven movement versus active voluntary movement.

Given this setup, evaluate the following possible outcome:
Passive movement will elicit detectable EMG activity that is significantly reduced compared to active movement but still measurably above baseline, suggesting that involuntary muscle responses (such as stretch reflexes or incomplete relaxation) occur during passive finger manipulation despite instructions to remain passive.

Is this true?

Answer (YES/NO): NO